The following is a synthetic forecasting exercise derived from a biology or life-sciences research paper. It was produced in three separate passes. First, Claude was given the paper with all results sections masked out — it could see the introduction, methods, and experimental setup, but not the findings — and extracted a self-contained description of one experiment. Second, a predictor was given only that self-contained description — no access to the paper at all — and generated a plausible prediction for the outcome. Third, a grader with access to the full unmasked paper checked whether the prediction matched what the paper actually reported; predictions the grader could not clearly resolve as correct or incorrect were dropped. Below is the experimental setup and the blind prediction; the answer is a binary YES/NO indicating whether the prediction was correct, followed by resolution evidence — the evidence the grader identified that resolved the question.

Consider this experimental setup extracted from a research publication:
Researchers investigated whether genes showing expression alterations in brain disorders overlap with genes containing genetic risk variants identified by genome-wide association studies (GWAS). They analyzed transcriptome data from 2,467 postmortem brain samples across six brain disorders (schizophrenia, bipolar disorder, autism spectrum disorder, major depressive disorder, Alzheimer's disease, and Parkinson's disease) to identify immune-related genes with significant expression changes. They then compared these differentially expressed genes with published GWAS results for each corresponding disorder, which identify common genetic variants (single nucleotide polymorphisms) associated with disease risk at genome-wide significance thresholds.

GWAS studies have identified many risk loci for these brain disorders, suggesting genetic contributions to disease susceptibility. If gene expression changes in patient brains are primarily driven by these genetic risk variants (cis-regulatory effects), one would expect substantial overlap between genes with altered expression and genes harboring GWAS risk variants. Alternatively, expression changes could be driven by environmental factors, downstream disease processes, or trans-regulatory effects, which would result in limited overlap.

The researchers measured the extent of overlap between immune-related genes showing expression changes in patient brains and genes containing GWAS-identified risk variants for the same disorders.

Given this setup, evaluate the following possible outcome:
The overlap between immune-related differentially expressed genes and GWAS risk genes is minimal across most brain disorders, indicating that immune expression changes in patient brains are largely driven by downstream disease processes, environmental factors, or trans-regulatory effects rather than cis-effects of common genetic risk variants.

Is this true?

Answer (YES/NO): YES